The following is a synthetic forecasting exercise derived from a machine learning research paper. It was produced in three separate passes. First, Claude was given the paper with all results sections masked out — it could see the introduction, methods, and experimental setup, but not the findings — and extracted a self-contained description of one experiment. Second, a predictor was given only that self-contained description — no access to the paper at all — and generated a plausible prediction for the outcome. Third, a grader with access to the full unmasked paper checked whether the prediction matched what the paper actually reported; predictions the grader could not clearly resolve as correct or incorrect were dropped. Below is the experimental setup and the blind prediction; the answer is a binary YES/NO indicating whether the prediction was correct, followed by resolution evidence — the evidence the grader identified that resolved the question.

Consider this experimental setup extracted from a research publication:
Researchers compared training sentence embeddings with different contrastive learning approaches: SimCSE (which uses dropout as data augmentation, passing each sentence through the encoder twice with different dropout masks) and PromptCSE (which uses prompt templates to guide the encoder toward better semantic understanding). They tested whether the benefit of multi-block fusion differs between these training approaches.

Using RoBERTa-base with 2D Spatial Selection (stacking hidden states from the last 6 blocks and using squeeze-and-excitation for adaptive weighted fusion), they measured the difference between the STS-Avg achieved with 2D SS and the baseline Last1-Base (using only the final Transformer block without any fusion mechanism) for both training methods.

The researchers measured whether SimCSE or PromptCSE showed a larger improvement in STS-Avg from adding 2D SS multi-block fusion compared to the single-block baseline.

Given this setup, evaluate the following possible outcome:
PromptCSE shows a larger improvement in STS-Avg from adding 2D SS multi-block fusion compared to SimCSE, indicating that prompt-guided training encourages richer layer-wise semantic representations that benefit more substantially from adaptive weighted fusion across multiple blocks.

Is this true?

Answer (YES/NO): YES